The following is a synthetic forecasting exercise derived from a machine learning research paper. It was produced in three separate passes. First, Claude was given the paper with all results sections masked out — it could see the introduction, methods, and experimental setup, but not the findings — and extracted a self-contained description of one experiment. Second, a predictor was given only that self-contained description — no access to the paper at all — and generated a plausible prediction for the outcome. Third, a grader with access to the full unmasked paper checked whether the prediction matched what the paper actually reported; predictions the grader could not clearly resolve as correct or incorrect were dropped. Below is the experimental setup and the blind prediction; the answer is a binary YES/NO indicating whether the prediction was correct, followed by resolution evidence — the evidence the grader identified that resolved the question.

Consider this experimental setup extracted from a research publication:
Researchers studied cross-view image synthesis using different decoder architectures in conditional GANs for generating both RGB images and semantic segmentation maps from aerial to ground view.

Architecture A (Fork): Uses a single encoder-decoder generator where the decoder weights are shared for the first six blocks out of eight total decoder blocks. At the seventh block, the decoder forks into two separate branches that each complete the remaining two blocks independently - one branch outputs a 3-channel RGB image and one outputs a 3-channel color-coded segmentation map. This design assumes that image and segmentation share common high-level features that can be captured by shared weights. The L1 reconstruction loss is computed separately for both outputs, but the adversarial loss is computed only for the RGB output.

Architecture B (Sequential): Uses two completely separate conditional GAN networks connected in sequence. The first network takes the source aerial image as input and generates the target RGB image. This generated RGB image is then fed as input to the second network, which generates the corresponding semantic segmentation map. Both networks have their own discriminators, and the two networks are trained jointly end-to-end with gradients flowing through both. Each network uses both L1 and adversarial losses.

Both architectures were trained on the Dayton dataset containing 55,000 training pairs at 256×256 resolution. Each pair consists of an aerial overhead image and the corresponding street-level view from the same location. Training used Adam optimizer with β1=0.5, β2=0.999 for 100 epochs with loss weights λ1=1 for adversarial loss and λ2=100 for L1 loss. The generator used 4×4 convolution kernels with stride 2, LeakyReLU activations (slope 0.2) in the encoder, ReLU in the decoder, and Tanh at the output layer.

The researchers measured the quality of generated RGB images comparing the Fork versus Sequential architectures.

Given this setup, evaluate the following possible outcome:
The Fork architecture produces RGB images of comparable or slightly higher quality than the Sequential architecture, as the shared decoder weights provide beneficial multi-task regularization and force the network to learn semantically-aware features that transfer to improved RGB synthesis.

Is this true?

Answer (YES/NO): NO